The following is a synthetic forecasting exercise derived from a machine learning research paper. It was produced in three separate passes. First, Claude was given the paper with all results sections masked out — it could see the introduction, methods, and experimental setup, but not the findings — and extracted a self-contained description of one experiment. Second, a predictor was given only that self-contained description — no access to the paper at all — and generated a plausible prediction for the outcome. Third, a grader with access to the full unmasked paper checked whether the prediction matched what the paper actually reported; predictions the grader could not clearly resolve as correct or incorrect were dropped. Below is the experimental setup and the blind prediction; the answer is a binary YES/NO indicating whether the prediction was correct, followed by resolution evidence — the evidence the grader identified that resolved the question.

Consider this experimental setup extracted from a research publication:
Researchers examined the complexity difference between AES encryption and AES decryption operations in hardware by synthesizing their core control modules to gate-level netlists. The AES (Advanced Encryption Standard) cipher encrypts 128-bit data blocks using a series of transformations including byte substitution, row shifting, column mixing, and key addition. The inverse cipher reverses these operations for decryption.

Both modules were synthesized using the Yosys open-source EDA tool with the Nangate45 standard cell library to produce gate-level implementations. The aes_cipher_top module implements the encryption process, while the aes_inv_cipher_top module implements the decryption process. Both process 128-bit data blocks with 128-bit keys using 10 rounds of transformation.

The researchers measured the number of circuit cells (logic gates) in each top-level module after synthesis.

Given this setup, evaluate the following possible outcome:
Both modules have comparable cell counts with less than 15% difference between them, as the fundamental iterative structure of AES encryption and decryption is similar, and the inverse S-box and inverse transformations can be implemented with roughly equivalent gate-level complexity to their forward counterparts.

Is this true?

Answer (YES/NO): NO